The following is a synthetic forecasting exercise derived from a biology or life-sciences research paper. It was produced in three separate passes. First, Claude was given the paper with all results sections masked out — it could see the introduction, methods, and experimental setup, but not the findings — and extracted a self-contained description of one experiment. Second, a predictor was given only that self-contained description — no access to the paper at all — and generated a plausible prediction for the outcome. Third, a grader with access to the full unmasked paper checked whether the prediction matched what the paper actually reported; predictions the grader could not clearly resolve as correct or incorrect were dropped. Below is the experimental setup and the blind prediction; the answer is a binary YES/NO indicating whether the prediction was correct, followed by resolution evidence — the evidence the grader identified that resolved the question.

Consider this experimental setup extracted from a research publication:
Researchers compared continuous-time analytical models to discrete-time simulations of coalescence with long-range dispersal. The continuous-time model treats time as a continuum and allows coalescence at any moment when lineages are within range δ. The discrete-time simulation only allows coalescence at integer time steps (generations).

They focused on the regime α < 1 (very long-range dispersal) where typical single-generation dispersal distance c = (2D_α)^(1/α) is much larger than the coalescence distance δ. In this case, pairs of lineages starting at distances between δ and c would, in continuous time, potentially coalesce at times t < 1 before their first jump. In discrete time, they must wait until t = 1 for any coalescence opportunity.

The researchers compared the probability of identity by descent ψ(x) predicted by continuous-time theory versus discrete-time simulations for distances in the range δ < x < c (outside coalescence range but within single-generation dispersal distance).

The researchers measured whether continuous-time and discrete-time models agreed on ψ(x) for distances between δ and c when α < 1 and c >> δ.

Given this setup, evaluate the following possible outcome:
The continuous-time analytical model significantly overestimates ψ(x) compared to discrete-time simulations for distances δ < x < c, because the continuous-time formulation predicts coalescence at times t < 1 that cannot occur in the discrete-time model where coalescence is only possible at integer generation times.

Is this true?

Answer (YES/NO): YES